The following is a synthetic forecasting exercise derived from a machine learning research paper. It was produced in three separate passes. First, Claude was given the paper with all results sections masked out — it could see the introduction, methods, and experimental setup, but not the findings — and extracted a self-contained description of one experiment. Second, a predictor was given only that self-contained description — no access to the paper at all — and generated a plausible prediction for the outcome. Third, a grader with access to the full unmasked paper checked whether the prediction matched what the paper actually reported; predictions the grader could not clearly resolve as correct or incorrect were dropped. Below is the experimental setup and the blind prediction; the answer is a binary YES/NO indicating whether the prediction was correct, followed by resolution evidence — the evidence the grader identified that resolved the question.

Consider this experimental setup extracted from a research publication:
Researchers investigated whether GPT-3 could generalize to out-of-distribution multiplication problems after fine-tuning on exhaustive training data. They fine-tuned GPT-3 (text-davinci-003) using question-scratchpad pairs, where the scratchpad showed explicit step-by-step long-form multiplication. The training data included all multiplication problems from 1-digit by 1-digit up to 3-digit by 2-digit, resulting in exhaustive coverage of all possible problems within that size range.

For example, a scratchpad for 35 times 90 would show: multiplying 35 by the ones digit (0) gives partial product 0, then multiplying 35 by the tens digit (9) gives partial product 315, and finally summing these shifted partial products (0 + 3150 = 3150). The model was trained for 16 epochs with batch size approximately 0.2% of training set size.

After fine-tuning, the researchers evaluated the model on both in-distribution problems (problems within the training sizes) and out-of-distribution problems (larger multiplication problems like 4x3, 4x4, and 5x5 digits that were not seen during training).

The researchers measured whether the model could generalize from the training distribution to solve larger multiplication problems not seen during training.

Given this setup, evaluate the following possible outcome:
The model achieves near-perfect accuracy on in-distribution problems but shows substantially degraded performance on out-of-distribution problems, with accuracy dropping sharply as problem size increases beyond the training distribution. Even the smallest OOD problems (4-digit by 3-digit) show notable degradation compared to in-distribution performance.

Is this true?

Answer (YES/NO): YES